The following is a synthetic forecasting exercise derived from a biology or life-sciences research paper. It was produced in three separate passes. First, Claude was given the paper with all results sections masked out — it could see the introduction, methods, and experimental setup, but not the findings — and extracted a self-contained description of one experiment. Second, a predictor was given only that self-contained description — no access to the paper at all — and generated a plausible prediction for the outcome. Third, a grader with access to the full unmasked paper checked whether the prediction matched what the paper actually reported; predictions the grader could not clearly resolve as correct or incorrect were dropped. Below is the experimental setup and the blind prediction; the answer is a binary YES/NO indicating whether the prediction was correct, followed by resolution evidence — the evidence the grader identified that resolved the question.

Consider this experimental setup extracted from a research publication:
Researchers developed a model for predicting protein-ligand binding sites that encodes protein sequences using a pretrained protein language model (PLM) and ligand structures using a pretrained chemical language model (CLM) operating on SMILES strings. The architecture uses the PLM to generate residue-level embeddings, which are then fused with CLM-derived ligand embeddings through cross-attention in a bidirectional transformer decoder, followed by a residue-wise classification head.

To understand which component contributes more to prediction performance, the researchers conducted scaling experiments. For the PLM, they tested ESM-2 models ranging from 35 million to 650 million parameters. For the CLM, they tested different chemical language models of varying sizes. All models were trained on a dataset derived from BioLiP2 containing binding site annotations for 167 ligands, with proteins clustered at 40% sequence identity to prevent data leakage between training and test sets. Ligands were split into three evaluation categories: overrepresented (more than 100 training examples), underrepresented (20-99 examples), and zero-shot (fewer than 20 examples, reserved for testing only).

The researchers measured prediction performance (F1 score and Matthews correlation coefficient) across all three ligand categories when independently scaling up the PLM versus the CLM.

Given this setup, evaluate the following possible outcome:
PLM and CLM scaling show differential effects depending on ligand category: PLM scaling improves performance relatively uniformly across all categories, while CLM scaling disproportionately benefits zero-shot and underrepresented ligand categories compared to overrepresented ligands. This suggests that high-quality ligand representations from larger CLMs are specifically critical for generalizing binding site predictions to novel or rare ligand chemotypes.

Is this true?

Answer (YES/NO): NO